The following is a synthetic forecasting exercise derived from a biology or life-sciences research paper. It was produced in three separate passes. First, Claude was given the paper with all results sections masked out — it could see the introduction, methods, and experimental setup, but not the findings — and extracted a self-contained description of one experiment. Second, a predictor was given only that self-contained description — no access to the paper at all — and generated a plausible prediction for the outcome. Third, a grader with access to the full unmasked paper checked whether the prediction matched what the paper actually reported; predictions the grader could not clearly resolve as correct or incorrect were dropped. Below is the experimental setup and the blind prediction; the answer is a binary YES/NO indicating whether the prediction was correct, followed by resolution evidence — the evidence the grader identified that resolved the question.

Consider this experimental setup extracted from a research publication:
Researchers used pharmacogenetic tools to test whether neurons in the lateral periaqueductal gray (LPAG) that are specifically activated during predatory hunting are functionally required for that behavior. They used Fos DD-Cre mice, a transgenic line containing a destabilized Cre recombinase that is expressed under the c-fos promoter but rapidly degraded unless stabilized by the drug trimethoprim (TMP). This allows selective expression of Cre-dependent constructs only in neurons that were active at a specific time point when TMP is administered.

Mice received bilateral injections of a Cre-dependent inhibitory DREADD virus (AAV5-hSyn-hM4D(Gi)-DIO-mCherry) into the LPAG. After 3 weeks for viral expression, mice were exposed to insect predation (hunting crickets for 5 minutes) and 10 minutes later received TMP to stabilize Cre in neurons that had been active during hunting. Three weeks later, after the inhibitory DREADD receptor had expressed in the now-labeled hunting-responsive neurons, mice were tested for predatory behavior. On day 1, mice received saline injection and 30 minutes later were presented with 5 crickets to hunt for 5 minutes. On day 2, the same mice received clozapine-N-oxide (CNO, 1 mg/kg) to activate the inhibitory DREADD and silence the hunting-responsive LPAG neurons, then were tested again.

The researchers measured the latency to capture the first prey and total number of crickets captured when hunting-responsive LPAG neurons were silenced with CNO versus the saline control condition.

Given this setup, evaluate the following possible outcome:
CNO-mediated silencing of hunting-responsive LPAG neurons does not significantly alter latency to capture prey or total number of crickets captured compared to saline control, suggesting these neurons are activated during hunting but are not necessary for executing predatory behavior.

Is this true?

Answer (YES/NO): NO